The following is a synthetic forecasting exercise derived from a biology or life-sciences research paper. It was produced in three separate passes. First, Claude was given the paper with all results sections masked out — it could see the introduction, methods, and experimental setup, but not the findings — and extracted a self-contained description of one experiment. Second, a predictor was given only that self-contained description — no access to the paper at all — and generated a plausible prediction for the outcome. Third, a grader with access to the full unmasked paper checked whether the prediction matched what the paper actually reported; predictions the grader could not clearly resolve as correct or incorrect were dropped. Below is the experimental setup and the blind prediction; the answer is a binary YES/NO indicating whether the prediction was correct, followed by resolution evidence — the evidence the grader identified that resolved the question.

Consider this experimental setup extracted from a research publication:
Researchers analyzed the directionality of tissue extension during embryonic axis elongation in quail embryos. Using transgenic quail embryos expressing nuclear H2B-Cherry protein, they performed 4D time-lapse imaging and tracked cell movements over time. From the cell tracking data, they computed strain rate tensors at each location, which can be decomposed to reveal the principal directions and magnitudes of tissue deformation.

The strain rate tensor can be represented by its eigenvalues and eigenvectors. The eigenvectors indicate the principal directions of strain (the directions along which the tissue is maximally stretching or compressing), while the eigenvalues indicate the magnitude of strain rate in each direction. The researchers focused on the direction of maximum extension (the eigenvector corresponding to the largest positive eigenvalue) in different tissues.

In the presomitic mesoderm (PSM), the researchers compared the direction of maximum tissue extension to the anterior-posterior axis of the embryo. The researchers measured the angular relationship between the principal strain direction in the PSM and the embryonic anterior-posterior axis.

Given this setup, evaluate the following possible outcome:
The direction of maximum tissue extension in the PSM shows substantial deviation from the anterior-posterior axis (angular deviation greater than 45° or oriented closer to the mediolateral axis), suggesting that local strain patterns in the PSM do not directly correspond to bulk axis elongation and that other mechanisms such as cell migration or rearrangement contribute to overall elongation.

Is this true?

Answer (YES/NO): NO